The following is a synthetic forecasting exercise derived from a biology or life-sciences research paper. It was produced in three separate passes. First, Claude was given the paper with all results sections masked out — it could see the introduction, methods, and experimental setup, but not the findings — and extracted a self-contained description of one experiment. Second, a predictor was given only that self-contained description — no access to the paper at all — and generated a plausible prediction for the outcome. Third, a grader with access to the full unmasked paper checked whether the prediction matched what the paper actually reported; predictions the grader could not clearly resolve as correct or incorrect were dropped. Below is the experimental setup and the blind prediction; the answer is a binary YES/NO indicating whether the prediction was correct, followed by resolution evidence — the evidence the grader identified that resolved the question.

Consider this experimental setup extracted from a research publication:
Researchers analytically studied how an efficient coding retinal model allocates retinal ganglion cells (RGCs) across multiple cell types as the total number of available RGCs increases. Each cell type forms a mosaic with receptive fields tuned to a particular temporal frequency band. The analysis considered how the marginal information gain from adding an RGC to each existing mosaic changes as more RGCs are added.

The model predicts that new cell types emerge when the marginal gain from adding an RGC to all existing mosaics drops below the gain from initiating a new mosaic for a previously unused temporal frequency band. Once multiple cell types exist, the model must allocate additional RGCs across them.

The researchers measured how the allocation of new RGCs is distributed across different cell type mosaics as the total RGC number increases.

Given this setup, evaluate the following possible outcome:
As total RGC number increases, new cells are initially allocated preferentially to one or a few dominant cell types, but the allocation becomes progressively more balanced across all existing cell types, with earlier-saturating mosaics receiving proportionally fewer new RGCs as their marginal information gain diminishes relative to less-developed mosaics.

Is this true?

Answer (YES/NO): NO